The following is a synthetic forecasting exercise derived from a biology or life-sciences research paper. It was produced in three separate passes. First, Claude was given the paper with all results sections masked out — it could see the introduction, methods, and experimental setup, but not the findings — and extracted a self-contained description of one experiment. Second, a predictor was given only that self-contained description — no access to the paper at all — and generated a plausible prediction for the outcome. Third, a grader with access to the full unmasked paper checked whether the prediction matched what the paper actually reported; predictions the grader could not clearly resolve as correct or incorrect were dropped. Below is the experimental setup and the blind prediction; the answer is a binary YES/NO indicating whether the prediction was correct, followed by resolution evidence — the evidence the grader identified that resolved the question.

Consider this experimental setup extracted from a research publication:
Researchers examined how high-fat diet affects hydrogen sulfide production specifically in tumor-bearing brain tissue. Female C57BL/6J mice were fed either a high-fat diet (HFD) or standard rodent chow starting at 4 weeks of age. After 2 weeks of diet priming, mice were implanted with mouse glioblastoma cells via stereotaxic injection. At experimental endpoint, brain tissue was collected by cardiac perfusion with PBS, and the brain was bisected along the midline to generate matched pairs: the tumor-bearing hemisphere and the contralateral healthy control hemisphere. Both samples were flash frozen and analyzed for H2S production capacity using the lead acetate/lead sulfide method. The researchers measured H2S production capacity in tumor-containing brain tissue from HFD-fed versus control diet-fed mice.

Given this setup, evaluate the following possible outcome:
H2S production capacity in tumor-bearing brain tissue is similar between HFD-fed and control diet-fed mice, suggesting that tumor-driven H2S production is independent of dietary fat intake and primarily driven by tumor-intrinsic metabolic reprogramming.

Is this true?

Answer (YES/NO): NO